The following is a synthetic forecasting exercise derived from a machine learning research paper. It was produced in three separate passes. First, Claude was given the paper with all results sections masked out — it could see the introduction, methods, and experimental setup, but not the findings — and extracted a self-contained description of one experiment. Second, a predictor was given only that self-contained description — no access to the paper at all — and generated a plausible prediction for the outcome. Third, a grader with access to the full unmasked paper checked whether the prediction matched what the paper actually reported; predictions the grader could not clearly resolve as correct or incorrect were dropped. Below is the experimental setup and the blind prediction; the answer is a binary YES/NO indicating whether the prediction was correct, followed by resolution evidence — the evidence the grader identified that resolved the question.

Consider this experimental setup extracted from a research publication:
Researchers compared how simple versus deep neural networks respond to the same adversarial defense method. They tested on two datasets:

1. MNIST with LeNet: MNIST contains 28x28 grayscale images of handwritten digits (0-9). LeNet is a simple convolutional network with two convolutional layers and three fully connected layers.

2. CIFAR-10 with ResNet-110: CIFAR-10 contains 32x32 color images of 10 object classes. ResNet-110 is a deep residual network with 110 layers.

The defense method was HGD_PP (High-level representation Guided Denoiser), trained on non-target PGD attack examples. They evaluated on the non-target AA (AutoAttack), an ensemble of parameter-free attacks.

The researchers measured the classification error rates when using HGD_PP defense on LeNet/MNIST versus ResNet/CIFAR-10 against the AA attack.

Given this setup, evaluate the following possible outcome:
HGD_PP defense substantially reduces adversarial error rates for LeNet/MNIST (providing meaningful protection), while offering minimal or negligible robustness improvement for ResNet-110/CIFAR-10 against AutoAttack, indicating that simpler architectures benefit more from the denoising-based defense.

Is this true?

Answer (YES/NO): NO